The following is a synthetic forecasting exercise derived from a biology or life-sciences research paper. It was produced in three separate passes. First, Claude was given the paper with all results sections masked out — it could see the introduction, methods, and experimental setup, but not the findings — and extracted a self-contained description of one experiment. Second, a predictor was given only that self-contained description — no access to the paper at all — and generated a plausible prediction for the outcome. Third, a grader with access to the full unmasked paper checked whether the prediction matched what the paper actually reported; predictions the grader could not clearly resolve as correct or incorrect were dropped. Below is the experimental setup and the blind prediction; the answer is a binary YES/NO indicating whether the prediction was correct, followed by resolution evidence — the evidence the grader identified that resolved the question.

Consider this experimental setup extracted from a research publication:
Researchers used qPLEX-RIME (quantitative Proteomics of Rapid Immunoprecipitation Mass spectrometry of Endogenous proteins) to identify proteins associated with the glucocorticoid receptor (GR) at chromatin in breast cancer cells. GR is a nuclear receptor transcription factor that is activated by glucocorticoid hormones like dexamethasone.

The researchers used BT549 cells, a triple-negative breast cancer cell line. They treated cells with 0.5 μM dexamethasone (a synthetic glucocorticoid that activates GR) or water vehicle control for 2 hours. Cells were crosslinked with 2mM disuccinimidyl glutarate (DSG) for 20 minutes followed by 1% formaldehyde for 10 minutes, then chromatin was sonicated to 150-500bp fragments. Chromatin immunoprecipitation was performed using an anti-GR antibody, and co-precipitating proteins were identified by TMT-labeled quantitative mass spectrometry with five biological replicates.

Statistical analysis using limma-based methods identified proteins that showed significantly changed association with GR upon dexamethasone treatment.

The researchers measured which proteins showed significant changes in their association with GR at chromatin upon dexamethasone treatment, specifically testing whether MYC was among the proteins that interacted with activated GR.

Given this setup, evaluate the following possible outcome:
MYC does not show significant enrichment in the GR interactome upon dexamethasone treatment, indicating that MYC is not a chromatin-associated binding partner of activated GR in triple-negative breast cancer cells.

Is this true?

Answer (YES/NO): NO